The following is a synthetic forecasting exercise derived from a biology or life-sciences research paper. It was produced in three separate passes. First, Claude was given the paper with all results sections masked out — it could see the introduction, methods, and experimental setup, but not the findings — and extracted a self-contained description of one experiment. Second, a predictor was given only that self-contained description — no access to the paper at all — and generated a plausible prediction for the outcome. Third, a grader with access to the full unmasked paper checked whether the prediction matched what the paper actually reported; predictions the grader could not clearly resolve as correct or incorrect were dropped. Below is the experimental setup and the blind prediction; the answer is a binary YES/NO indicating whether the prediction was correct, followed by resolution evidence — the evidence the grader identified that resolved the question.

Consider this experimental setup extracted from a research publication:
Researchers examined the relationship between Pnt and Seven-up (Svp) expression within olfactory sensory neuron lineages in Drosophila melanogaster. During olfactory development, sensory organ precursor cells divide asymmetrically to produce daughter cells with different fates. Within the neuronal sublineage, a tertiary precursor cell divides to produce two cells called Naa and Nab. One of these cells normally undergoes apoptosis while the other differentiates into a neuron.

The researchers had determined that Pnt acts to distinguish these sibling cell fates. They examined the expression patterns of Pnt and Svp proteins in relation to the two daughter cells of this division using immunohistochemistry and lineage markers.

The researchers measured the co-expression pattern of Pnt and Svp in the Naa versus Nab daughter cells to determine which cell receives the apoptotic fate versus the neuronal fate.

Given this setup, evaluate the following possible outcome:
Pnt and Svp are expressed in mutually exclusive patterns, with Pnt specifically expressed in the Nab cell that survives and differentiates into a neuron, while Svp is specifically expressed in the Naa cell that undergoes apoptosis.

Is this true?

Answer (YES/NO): NO